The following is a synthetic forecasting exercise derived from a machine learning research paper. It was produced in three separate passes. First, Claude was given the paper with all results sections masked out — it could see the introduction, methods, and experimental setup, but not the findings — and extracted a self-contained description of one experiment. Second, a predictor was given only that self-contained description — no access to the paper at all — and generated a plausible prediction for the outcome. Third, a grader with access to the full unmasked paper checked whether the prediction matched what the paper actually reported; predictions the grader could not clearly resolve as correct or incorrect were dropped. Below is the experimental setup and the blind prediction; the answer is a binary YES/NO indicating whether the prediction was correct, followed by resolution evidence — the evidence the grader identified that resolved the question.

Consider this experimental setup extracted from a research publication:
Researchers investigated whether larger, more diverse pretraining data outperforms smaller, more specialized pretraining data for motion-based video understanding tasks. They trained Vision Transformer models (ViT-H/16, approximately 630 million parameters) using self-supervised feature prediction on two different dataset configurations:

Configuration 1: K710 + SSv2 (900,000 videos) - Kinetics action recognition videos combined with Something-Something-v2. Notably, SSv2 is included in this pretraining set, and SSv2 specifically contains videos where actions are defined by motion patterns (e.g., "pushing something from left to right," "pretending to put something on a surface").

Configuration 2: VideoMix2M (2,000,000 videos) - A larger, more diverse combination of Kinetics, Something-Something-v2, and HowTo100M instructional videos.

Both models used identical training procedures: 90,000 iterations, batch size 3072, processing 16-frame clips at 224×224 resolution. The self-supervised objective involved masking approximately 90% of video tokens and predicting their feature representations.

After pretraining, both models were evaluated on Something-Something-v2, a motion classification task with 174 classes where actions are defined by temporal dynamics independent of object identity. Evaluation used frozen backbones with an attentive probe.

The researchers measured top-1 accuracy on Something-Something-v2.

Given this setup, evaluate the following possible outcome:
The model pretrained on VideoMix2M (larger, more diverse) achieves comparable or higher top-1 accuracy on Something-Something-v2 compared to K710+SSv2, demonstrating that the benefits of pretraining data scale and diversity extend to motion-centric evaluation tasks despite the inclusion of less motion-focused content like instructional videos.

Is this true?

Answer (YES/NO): YES